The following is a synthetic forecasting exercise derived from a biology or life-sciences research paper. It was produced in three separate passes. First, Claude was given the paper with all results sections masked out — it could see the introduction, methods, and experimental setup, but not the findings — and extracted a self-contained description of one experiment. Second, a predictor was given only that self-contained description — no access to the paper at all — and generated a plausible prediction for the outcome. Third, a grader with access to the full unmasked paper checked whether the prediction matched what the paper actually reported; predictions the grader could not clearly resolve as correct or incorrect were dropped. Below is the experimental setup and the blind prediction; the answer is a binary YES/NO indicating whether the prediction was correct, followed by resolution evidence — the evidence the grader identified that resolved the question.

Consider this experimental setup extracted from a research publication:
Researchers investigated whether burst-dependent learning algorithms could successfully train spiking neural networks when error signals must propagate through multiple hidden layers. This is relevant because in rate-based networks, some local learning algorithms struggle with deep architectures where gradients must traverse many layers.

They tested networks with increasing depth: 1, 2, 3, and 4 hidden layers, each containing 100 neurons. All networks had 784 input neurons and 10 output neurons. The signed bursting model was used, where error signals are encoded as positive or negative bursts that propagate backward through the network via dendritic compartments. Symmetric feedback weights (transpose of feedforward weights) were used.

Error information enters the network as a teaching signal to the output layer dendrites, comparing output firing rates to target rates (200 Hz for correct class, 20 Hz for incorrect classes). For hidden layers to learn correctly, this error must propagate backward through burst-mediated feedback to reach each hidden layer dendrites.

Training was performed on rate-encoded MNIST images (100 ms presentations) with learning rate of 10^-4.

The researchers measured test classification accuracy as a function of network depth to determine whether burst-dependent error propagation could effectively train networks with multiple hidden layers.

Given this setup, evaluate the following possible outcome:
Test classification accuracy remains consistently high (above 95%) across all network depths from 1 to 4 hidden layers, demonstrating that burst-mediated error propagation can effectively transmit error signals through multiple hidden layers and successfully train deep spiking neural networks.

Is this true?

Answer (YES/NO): NO